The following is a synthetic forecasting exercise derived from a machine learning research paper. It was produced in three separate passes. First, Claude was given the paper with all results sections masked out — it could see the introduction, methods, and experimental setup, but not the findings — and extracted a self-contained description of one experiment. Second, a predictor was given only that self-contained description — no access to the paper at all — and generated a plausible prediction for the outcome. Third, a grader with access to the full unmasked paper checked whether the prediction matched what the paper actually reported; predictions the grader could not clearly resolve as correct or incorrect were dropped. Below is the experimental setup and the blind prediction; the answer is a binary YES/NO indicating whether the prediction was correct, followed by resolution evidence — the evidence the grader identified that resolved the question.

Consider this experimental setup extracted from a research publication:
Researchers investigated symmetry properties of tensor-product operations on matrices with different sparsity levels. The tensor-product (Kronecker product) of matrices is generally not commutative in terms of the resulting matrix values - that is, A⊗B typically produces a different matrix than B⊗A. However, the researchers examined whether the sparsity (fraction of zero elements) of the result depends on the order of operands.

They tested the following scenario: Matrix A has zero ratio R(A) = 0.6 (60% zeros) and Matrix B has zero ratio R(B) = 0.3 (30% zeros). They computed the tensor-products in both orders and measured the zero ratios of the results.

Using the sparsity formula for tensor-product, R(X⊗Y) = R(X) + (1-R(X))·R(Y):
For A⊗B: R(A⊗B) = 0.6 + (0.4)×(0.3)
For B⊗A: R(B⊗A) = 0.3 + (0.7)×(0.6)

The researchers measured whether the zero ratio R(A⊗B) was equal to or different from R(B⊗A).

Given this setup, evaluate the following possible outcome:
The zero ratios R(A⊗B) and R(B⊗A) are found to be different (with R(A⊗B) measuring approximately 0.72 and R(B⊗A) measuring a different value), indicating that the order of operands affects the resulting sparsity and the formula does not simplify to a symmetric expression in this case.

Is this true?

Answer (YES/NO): NO